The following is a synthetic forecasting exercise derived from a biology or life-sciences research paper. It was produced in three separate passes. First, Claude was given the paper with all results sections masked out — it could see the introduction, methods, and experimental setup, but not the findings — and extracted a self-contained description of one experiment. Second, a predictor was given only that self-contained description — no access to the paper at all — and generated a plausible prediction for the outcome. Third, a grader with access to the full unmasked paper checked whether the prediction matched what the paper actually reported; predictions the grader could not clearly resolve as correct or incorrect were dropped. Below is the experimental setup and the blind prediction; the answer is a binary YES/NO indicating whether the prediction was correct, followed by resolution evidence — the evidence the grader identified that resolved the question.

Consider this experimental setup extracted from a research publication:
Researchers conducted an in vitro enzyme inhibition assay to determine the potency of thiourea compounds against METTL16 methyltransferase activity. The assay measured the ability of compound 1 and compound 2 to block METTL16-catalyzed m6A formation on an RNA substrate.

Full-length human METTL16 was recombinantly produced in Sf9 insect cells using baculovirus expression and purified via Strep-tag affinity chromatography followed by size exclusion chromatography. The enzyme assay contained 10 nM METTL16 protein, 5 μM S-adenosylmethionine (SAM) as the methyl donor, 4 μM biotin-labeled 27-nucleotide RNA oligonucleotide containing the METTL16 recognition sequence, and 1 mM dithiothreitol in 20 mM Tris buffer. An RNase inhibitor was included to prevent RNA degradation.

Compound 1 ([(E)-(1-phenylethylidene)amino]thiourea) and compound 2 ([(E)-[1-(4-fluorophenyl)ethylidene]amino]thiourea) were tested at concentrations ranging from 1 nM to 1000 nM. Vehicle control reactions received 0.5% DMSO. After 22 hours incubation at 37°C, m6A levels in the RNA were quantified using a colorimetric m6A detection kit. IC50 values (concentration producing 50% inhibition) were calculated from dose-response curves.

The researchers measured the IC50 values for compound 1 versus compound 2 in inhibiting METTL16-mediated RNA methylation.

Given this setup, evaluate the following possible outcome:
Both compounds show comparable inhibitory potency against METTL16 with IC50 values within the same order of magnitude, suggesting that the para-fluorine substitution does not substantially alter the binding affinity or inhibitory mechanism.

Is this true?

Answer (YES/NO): YES